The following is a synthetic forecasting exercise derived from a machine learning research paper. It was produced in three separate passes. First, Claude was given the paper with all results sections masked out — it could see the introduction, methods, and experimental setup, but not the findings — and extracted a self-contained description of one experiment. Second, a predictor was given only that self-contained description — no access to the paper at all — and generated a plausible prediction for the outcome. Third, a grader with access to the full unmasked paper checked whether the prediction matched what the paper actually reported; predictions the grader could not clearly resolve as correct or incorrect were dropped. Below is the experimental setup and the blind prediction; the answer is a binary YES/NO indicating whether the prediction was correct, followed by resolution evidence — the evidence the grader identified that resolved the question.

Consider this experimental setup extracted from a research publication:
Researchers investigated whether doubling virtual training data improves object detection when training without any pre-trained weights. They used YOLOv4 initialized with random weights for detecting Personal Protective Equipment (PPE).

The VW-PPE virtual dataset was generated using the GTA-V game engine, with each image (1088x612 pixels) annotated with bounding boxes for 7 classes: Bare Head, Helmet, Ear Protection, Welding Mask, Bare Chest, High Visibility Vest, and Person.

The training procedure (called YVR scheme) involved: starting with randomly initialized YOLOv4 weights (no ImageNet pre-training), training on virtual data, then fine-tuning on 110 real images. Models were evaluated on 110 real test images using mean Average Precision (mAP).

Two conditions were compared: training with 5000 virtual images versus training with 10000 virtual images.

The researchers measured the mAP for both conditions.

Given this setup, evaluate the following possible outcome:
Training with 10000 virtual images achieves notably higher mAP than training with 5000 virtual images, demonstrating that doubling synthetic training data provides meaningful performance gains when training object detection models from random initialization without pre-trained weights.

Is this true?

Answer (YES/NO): YES